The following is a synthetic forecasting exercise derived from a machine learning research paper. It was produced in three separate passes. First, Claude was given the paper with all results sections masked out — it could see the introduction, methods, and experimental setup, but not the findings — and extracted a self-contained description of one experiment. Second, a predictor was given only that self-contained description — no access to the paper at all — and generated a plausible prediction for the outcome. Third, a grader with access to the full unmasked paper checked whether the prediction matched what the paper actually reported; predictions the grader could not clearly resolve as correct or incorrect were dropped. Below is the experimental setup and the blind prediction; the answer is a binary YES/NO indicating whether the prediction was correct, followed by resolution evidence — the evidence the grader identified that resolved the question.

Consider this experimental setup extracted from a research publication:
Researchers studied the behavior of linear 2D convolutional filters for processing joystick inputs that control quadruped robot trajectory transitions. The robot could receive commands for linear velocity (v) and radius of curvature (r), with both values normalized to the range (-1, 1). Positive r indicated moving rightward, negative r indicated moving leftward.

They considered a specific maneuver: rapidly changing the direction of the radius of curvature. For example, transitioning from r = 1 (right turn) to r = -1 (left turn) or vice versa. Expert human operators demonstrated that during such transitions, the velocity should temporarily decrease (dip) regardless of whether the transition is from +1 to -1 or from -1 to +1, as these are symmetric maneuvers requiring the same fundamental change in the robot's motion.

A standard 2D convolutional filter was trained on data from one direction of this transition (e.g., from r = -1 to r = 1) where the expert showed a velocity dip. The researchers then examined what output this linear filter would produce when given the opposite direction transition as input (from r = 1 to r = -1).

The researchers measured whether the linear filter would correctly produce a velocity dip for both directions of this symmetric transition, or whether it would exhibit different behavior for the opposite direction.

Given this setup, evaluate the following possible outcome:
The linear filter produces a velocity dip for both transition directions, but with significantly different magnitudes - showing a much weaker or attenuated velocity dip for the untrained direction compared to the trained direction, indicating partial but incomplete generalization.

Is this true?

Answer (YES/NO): NO